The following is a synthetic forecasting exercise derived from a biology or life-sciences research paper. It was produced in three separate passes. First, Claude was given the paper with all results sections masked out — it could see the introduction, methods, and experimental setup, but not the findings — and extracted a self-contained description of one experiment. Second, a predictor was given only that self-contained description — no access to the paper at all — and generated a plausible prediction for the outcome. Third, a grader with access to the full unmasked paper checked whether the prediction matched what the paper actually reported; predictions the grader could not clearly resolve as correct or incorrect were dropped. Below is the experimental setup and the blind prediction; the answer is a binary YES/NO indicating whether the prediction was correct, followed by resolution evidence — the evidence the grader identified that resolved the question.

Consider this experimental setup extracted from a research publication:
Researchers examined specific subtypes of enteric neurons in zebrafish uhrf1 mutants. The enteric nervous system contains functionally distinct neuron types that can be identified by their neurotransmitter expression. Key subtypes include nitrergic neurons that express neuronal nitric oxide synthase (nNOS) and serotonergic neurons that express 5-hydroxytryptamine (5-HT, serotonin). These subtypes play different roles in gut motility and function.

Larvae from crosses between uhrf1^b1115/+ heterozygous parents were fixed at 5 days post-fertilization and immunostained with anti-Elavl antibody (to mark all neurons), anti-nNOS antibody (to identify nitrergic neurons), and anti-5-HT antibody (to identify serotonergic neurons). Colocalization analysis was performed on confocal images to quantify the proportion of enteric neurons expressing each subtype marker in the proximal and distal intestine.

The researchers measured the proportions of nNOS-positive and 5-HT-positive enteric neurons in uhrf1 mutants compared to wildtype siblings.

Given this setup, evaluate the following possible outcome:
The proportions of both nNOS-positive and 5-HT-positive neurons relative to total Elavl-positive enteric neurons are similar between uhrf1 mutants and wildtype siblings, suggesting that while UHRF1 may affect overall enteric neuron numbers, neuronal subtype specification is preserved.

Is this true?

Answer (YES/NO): YES